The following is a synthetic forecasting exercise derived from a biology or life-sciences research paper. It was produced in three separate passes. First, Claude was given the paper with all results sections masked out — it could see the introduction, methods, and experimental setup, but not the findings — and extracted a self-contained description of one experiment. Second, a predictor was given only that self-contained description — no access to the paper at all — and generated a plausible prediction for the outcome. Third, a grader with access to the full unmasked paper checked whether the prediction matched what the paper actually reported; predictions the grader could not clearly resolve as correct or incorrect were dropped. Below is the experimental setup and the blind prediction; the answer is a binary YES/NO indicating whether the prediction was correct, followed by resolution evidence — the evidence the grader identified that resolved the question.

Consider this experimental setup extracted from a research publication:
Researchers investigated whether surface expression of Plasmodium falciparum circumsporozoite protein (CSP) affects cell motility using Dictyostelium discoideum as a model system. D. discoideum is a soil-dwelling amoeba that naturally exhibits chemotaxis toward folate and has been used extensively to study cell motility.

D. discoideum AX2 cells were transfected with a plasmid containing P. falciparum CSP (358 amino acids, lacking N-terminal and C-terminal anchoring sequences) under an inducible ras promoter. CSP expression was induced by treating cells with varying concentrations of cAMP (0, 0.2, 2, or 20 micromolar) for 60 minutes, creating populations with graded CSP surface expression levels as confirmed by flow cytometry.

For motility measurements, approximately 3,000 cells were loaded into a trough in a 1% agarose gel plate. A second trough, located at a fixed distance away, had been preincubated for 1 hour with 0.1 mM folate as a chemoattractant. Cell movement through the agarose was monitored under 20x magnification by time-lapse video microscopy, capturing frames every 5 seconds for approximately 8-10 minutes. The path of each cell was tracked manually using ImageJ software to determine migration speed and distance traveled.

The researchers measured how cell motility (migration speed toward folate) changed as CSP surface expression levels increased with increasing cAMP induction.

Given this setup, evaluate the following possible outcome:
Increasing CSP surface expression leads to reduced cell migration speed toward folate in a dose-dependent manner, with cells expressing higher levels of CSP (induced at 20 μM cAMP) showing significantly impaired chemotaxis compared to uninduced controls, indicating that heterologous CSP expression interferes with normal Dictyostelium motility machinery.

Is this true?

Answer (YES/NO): NO